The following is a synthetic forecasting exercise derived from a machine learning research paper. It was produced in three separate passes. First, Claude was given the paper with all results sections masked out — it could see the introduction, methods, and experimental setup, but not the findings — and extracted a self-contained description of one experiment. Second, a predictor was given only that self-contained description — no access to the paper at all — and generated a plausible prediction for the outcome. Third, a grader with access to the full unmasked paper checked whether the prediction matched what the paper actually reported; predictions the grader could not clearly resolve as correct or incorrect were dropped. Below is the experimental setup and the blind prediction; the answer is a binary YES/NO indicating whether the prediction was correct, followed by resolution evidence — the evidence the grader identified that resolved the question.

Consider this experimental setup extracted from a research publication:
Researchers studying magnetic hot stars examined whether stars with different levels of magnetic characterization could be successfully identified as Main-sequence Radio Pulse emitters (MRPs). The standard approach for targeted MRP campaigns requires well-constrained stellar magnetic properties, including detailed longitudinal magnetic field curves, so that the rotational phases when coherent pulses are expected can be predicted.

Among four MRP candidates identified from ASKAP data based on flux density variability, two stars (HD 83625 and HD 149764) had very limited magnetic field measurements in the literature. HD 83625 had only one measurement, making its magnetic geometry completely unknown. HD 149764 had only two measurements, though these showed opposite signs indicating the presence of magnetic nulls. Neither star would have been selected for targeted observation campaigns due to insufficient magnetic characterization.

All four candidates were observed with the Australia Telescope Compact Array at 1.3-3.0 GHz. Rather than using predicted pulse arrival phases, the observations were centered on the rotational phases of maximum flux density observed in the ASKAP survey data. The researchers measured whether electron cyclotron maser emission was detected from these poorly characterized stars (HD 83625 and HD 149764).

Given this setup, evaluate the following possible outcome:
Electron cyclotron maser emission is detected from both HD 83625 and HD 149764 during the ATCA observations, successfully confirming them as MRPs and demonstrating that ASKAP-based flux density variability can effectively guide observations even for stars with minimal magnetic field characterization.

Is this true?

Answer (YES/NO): YES